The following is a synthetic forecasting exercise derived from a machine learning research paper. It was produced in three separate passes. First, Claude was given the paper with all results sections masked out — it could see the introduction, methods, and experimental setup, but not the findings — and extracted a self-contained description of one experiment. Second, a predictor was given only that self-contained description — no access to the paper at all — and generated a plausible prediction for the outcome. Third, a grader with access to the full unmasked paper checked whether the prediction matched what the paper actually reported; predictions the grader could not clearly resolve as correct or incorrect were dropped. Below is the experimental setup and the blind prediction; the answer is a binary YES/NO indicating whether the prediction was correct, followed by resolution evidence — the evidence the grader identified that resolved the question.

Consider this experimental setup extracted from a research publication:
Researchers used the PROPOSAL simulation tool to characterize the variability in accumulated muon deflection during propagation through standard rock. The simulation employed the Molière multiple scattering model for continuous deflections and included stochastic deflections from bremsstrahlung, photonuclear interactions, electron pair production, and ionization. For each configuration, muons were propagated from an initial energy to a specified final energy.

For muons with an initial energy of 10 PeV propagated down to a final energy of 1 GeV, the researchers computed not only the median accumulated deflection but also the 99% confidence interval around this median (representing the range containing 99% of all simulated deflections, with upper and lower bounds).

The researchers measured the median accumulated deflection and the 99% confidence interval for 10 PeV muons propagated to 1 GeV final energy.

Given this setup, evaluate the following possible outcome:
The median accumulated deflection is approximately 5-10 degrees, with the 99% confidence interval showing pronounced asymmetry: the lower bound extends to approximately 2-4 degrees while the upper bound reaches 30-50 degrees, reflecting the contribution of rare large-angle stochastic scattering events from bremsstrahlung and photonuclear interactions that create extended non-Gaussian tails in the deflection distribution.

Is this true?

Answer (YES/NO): NO